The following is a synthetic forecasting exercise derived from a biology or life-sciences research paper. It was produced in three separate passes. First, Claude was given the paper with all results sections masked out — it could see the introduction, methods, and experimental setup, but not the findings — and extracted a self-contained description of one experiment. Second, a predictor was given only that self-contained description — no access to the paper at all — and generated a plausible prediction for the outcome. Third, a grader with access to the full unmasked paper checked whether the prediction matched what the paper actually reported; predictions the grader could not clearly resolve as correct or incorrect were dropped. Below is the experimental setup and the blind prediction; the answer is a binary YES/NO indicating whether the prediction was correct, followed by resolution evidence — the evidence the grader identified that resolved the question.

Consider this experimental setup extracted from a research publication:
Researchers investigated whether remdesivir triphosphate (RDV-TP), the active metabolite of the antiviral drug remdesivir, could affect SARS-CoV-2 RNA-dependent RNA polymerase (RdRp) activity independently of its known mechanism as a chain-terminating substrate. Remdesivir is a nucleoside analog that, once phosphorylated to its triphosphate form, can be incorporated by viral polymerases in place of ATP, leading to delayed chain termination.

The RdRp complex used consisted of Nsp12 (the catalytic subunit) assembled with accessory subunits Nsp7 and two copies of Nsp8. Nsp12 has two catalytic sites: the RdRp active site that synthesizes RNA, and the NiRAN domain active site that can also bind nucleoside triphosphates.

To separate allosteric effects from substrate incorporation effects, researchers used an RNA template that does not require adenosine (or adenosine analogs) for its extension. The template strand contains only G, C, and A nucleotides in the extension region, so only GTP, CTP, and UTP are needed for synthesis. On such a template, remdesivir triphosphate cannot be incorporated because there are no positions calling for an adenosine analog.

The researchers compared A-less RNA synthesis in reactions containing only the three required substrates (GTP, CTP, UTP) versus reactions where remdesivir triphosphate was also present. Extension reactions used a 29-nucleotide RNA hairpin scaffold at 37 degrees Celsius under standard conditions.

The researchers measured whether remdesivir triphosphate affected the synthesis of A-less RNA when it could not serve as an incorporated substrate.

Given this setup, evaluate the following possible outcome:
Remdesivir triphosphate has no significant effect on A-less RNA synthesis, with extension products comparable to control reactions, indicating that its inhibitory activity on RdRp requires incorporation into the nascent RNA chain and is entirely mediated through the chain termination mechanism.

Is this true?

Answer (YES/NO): NO